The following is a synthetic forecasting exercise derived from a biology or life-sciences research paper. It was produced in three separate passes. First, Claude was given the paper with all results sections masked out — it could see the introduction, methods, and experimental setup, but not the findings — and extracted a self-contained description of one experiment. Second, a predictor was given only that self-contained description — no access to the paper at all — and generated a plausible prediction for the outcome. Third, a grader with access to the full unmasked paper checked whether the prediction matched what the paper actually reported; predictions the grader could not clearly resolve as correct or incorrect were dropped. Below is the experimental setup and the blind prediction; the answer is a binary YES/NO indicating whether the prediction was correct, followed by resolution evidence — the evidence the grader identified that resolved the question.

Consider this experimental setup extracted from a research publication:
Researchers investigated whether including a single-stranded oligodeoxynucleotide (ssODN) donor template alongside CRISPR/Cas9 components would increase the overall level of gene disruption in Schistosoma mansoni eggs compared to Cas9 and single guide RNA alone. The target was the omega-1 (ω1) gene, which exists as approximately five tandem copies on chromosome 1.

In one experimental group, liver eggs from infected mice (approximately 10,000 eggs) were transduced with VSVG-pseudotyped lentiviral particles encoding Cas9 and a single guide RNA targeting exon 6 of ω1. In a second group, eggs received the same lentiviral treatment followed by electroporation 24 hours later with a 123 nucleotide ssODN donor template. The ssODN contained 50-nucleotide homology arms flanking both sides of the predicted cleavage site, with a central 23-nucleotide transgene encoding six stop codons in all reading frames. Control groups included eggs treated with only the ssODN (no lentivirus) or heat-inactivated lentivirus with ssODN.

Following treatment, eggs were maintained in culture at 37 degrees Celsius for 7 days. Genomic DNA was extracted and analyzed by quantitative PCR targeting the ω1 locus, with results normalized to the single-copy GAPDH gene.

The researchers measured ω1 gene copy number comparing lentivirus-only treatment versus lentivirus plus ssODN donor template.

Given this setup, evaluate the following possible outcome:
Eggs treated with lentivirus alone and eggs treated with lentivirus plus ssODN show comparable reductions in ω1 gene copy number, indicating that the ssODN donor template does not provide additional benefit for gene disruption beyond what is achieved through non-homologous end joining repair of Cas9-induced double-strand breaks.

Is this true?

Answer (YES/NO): NO